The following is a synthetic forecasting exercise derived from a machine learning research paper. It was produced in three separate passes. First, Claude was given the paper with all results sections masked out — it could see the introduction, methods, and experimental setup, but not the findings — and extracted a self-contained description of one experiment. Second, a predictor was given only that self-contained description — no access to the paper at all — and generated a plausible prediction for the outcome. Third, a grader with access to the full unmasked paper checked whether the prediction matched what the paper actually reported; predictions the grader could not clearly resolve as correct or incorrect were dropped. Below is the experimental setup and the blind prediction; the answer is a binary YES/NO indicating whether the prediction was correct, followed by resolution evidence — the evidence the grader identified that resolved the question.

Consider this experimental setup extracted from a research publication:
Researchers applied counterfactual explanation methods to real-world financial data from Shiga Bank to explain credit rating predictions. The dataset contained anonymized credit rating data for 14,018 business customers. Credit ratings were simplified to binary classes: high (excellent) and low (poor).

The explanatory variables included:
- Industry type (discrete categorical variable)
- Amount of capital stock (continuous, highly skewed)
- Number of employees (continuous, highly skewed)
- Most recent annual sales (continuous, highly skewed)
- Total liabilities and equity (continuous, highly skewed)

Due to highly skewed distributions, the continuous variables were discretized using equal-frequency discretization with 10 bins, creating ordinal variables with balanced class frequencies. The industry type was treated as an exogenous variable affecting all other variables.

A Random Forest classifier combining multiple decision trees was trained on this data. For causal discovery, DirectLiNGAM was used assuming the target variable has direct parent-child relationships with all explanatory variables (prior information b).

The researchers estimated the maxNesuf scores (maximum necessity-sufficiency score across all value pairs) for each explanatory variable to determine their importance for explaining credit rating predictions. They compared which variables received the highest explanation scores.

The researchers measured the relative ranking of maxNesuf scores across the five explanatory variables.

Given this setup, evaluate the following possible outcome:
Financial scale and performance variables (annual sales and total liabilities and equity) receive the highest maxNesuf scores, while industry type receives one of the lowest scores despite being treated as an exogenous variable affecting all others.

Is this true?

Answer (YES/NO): NO